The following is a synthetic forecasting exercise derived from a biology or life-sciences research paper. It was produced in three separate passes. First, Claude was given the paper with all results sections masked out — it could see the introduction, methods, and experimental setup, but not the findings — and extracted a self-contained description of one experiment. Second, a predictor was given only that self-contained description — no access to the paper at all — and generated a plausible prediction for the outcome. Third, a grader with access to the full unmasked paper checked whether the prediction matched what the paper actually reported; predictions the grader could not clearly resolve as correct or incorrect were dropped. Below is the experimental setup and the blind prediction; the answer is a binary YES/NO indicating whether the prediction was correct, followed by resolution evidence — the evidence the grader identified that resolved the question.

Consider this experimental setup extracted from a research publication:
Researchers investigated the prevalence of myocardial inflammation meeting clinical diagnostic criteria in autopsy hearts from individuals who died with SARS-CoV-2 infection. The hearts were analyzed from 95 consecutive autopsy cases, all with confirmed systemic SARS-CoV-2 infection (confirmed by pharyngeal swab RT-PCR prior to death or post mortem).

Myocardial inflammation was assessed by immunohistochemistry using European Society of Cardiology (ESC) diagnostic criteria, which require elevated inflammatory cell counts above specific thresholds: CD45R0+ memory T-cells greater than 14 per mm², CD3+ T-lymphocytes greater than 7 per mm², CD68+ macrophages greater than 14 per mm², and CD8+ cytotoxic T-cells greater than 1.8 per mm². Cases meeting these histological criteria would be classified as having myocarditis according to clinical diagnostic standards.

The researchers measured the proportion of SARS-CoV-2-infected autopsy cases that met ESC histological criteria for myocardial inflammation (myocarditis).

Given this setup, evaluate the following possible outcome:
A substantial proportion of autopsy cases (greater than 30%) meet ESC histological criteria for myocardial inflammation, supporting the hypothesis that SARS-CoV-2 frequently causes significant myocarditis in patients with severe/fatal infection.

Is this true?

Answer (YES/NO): NO